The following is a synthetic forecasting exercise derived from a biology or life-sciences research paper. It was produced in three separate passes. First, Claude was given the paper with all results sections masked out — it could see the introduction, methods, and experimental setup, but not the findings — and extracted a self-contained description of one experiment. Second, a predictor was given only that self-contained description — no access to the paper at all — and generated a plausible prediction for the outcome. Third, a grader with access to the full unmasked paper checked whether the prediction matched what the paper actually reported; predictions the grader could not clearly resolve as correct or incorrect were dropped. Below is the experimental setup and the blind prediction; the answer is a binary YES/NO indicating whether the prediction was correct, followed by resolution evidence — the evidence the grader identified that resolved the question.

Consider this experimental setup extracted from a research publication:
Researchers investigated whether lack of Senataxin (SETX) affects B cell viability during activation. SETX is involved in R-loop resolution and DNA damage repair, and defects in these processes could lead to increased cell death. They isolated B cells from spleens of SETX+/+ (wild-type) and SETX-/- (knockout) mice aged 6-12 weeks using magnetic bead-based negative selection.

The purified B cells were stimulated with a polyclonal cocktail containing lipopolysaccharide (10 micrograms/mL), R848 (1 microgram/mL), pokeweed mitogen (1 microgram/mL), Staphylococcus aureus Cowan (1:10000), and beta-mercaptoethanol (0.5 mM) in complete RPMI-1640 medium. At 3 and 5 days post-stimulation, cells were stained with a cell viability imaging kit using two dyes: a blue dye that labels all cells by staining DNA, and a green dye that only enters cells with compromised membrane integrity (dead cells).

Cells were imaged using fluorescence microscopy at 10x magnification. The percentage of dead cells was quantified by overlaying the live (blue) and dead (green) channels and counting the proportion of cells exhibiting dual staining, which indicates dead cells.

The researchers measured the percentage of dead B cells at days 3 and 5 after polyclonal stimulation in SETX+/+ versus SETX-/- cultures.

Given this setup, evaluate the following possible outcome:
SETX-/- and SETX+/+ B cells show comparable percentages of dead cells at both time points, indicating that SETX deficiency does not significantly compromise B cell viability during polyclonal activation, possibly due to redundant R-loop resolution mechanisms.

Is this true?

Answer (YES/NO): YES